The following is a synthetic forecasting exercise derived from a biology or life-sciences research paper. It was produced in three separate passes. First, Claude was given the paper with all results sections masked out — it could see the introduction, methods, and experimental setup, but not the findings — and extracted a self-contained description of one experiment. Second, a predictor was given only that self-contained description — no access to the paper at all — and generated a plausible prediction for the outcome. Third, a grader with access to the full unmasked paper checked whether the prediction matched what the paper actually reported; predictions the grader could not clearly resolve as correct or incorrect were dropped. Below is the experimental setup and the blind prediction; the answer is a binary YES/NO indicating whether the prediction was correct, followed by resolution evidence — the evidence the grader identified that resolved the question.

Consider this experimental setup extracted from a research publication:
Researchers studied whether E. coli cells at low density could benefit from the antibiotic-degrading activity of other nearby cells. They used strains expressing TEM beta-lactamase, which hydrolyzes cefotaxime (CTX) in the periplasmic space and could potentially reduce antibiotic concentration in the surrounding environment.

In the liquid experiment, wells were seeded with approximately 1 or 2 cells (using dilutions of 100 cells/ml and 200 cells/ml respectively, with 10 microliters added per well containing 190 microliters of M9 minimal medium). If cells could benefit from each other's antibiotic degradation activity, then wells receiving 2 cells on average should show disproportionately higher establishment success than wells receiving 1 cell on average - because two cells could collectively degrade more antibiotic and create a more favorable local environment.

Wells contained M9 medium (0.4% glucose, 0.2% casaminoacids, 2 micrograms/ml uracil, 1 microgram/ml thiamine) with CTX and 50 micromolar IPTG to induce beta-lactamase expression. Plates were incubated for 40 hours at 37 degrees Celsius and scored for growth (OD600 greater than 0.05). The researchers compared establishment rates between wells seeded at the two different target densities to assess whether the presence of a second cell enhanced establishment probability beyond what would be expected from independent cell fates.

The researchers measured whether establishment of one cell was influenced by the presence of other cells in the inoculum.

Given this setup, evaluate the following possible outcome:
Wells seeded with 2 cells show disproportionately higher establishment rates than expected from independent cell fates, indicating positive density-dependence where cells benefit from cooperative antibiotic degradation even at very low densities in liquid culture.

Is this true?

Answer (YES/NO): NO